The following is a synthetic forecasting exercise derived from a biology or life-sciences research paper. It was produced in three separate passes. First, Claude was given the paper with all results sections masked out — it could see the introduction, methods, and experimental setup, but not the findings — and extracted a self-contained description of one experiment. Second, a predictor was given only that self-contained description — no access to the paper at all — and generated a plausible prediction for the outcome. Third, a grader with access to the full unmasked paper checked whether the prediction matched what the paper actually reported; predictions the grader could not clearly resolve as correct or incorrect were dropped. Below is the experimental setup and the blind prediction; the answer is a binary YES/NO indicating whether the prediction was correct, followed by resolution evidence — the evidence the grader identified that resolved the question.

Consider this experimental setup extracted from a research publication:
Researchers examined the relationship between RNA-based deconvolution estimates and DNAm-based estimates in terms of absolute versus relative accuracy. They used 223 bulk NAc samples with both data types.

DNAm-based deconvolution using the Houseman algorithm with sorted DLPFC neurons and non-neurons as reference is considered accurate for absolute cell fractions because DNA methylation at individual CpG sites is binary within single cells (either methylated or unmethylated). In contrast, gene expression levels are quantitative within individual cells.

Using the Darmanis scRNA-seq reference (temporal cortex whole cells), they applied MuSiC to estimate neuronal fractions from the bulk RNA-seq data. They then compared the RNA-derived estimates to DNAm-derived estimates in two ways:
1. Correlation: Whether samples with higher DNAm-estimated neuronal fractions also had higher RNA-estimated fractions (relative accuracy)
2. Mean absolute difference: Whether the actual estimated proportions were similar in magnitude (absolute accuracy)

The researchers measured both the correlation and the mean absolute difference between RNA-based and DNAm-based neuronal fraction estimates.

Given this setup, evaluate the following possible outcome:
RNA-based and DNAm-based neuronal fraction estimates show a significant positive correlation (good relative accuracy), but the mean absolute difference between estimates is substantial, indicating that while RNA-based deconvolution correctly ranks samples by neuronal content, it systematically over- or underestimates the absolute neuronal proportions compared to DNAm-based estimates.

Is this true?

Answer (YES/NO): YES